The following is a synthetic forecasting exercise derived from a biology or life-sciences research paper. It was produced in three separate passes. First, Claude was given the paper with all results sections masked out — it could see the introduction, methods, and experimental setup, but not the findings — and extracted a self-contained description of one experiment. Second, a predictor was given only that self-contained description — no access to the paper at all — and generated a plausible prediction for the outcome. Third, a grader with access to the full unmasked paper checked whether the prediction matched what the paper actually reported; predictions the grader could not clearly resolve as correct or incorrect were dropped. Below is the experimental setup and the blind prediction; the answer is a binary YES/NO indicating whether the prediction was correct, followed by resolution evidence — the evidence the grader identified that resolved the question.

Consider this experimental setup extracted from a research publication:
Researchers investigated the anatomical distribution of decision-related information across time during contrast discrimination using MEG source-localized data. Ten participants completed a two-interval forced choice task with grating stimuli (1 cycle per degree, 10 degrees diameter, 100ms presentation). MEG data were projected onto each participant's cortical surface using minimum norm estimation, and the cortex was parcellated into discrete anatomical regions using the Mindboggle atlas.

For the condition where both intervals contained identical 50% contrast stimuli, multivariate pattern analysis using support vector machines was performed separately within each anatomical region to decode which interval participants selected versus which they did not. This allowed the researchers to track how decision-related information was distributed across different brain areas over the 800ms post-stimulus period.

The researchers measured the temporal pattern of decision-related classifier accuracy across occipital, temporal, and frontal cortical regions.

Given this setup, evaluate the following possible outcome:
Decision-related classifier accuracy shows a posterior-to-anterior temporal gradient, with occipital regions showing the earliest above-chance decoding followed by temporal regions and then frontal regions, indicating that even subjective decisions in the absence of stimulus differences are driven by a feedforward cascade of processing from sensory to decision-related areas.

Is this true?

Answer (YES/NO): YES